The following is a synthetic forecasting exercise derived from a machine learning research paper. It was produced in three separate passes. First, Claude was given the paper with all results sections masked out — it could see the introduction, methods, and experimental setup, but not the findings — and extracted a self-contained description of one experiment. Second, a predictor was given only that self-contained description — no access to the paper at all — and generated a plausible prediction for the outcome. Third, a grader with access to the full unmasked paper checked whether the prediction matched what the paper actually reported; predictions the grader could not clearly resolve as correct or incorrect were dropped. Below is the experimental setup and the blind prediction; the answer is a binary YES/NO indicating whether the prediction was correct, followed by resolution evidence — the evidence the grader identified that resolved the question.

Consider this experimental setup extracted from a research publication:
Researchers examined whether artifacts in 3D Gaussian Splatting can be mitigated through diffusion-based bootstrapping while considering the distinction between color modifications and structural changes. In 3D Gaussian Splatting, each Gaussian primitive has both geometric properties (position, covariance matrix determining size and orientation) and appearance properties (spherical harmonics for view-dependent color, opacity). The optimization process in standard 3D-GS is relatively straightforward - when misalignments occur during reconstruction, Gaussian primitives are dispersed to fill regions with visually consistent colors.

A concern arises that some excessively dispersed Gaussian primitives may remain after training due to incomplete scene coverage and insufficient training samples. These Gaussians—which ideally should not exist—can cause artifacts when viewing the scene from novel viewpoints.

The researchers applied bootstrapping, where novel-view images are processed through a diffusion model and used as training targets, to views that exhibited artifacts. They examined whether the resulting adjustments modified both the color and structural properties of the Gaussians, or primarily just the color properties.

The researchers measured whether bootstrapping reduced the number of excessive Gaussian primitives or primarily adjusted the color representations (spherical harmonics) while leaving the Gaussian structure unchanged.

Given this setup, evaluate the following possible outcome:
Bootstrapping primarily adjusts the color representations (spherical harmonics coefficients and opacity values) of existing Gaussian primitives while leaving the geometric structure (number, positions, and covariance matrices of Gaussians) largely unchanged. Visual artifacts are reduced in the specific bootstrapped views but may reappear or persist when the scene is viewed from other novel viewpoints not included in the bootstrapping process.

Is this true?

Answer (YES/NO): NO